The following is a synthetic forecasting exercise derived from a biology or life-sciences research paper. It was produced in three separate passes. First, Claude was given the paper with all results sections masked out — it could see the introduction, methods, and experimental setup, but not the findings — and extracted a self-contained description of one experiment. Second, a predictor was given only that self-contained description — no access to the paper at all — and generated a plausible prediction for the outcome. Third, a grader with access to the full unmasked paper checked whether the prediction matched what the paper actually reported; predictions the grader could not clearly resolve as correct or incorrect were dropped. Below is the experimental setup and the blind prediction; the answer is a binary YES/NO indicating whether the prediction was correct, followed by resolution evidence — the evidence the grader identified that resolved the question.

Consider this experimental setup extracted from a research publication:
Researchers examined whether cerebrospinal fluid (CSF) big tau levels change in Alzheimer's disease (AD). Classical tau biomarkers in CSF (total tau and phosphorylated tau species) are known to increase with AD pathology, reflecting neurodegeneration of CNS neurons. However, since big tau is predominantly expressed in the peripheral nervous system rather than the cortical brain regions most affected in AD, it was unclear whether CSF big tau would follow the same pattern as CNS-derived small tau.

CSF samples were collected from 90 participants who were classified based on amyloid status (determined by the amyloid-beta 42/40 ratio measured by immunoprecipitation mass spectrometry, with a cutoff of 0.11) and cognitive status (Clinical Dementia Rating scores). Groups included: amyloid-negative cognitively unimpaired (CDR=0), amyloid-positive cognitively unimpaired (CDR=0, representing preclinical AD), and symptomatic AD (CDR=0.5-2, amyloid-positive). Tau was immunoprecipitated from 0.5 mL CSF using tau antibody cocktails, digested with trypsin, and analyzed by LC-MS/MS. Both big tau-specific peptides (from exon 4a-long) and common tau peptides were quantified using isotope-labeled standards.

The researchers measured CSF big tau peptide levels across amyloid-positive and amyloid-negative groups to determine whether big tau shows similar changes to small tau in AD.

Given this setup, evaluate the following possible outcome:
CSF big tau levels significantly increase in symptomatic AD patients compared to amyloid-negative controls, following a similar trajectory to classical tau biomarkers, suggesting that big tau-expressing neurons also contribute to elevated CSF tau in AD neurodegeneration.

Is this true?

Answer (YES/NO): NO